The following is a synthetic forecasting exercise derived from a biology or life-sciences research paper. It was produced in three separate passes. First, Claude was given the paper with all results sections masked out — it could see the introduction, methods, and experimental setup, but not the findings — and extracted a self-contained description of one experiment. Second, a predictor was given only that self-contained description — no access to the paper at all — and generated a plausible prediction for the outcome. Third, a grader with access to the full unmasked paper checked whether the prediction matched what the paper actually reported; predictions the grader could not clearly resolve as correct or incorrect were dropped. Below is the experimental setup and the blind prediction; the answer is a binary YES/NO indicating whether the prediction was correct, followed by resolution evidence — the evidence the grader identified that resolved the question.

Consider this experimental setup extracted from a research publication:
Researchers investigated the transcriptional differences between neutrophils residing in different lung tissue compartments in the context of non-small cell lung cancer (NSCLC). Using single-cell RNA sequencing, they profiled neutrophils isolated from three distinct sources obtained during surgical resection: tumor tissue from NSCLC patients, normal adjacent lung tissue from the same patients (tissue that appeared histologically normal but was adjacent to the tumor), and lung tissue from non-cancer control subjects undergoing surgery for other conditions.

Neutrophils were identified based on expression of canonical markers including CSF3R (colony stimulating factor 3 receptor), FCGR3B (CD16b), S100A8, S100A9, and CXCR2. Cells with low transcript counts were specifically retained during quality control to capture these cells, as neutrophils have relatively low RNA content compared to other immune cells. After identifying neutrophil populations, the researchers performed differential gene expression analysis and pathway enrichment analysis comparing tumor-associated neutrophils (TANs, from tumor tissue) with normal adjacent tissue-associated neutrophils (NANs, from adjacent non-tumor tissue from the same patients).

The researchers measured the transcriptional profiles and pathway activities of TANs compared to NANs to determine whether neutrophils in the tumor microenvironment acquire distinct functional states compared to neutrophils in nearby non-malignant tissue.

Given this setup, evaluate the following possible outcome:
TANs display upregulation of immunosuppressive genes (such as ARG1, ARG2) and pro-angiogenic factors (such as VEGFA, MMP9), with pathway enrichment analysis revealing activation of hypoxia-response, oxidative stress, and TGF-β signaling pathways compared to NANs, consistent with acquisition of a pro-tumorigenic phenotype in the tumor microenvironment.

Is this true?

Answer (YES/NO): NO